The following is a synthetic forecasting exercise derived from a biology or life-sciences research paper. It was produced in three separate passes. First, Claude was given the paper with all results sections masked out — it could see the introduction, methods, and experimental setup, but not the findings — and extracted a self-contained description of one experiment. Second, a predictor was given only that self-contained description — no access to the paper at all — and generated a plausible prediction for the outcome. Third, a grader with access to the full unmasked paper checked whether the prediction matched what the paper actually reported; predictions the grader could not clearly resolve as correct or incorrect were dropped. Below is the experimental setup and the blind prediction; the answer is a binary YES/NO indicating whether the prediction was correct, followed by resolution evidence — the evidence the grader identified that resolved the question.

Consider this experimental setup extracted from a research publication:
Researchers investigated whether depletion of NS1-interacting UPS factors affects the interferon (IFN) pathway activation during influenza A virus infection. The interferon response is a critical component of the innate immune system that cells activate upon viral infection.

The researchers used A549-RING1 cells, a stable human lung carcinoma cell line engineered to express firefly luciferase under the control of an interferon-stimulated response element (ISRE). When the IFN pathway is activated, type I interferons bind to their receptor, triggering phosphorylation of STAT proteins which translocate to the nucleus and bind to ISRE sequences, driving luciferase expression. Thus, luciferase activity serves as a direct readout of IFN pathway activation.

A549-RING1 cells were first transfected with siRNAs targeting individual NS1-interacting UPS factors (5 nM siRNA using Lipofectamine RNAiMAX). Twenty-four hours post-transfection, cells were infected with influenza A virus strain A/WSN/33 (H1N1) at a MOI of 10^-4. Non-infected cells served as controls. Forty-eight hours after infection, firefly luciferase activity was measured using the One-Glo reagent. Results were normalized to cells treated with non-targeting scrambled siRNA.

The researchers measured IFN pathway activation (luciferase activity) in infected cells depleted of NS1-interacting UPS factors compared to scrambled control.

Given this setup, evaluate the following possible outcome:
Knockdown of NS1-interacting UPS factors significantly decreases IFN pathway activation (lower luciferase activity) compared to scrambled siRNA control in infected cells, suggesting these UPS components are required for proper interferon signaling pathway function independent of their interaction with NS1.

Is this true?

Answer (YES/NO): NO